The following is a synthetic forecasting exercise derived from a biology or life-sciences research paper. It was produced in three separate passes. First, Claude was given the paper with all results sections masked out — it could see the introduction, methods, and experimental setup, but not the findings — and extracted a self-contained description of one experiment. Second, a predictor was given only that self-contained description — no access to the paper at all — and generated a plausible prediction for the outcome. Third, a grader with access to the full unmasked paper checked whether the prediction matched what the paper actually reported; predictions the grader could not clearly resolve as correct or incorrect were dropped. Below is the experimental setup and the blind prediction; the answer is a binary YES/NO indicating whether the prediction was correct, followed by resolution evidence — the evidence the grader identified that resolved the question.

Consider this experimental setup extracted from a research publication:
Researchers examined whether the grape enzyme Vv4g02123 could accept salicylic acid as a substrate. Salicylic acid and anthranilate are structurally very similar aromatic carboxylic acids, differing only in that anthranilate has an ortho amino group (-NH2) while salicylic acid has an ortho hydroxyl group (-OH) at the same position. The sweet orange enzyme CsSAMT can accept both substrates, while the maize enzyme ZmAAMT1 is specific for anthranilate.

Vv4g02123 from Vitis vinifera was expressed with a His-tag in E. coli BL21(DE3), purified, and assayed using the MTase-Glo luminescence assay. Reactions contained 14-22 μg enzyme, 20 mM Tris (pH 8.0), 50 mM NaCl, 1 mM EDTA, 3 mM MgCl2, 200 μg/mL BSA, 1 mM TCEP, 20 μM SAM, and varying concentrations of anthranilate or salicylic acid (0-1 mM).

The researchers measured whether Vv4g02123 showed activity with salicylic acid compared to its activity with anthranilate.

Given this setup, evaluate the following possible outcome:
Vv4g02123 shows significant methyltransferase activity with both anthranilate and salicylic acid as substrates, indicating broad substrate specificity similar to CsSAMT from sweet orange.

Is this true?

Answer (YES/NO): YES